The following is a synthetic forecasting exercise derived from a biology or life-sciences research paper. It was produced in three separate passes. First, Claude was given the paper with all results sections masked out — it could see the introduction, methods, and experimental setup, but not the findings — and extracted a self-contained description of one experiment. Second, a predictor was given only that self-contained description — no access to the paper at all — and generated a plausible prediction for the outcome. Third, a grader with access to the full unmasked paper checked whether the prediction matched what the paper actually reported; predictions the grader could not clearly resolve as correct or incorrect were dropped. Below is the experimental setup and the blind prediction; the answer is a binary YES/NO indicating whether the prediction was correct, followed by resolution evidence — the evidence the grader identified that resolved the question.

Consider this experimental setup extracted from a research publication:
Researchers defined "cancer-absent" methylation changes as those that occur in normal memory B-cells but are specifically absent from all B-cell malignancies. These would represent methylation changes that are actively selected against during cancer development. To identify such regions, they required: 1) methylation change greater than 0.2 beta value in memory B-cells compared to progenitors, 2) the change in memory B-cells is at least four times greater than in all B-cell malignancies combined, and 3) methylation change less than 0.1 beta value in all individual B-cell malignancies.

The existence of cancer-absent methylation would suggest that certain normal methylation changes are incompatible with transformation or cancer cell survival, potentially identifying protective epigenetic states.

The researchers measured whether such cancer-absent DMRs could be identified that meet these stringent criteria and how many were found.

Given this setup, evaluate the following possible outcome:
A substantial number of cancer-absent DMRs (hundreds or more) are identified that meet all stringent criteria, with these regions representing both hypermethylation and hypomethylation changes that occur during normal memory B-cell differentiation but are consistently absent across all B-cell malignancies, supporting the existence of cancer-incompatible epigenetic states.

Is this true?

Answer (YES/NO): NO